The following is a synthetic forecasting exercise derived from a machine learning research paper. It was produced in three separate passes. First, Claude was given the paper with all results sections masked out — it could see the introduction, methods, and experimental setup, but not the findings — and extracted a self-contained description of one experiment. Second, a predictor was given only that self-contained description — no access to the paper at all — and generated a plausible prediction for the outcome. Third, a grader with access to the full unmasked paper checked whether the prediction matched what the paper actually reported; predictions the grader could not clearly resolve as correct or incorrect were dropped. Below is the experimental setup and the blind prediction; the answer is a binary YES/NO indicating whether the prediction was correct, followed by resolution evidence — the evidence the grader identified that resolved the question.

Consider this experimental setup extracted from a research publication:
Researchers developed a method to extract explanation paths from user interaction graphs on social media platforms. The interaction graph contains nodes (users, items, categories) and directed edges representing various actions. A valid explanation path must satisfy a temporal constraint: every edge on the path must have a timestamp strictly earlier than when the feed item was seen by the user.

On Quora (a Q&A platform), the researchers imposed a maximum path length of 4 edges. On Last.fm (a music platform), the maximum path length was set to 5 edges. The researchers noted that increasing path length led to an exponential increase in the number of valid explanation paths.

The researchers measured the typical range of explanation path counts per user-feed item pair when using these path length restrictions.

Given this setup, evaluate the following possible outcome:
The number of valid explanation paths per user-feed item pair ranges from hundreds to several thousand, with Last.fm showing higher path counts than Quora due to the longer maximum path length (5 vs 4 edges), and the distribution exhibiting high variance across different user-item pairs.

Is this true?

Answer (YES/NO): NO